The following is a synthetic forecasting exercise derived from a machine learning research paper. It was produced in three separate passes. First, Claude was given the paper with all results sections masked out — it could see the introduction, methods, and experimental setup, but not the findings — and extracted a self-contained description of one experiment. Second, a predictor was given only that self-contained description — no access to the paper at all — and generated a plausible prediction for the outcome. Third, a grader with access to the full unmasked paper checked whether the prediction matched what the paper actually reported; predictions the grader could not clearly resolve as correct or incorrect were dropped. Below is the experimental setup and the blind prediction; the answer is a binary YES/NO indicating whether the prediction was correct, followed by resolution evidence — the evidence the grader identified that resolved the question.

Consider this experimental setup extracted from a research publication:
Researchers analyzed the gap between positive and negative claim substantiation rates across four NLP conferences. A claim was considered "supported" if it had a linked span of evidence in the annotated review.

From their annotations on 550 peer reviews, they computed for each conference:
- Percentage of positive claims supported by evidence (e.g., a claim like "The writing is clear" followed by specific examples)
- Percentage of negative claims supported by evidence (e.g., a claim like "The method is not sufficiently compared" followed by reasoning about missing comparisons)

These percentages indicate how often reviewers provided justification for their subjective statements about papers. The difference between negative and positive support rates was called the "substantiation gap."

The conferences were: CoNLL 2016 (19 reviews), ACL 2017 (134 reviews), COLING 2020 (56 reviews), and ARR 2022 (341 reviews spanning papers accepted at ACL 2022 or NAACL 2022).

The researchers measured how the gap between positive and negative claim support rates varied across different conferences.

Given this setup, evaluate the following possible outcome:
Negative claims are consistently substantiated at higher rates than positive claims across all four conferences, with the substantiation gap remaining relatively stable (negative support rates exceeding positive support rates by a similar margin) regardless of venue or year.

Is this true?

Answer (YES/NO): NO